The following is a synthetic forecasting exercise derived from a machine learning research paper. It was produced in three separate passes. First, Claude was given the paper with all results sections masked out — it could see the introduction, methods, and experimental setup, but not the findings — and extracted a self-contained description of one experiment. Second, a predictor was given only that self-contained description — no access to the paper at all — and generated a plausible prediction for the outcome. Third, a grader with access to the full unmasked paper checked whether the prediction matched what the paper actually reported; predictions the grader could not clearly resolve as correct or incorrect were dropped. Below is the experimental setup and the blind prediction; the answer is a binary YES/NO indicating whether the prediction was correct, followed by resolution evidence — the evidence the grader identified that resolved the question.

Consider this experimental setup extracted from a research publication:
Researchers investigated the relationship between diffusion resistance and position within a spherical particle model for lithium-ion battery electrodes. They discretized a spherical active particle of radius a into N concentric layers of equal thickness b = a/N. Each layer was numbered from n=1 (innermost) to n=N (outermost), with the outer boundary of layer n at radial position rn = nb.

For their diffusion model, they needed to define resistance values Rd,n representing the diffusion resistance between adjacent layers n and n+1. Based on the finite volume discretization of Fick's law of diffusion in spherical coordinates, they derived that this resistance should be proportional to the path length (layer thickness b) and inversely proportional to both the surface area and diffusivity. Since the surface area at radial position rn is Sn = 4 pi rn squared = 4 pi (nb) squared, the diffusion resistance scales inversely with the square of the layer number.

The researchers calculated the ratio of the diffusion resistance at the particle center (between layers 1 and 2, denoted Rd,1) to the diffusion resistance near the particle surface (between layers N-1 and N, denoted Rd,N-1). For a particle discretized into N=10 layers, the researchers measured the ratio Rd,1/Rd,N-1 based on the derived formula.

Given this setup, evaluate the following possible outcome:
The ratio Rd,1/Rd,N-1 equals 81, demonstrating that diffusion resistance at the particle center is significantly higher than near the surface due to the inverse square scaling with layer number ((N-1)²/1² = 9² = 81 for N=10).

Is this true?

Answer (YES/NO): YES